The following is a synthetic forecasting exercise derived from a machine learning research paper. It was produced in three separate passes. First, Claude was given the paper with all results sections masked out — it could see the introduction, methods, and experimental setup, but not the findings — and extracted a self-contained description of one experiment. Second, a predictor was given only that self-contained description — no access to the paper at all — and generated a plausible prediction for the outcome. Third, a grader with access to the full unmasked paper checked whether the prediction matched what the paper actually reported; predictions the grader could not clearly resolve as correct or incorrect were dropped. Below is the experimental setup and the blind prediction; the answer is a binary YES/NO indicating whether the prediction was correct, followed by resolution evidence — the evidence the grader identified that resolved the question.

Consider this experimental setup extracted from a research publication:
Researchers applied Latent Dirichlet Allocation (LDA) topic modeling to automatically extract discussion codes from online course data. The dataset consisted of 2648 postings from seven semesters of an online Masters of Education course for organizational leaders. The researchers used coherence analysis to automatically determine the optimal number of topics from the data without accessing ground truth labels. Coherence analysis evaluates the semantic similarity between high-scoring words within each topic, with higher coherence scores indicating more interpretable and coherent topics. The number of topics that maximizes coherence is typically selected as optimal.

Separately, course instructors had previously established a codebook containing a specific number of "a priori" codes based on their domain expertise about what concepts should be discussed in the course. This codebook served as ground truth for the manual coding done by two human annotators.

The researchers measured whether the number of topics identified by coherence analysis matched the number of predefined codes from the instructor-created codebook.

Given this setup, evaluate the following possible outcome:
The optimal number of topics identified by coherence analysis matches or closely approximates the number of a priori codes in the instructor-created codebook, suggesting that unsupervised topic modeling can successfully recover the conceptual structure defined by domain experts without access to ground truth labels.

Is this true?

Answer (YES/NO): YES